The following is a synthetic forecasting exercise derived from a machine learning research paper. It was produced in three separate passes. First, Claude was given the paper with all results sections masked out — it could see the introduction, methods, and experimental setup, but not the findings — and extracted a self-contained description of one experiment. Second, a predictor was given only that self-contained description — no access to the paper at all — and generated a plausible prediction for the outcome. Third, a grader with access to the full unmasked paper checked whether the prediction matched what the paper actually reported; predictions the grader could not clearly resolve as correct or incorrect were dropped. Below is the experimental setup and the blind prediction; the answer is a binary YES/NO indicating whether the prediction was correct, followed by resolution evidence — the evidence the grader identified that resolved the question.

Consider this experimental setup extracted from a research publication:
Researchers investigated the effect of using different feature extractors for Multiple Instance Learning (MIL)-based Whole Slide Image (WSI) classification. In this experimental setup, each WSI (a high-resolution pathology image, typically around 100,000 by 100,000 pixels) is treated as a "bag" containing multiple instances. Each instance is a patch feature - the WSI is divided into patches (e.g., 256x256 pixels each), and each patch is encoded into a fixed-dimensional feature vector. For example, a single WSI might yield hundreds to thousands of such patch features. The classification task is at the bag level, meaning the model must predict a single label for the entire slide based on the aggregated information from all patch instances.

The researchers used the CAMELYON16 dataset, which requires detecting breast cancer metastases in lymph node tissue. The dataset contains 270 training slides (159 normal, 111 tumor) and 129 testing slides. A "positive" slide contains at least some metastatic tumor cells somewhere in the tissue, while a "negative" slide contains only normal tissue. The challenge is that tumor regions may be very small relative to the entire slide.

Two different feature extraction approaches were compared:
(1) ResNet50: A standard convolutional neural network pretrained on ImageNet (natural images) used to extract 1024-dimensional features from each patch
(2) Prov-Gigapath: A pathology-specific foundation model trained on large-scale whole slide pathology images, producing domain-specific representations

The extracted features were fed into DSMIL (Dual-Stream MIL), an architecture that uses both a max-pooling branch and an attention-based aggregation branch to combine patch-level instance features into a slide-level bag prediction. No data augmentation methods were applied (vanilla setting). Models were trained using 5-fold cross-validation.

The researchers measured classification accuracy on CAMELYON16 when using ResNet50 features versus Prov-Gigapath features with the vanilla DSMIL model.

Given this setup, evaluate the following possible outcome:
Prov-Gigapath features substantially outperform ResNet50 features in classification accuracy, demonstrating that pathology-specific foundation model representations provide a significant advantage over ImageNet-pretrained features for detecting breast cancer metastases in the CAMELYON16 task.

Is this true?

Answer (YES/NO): YES